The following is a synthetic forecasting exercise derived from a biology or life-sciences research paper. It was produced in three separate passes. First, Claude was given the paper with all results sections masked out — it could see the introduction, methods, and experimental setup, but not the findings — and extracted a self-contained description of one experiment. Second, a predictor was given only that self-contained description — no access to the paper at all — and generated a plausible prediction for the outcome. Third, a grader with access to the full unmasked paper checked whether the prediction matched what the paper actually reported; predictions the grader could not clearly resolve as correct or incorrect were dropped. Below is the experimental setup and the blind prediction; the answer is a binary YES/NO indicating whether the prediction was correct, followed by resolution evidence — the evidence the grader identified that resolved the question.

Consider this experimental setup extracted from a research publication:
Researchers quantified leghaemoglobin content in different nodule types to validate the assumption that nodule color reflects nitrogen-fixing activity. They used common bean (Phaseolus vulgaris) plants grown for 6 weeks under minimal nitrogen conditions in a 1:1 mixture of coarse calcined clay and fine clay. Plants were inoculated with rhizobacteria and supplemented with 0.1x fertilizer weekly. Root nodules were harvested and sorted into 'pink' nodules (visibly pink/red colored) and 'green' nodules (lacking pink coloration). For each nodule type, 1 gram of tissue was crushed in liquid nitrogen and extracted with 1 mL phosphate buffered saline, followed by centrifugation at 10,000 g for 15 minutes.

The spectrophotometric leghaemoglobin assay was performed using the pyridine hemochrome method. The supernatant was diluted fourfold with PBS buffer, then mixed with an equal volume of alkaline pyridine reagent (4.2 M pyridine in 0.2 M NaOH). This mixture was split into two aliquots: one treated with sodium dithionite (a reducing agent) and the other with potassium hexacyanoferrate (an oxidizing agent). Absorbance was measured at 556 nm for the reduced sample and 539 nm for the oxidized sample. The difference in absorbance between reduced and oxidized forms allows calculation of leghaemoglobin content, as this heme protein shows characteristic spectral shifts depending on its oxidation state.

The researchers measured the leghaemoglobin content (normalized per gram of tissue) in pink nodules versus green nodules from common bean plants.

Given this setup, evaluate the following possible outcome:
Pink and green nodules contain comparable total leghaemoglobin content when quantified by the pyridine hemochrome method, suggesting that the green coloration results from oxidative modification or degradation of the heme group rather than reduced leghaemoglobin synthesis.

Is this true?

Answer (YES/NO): NO